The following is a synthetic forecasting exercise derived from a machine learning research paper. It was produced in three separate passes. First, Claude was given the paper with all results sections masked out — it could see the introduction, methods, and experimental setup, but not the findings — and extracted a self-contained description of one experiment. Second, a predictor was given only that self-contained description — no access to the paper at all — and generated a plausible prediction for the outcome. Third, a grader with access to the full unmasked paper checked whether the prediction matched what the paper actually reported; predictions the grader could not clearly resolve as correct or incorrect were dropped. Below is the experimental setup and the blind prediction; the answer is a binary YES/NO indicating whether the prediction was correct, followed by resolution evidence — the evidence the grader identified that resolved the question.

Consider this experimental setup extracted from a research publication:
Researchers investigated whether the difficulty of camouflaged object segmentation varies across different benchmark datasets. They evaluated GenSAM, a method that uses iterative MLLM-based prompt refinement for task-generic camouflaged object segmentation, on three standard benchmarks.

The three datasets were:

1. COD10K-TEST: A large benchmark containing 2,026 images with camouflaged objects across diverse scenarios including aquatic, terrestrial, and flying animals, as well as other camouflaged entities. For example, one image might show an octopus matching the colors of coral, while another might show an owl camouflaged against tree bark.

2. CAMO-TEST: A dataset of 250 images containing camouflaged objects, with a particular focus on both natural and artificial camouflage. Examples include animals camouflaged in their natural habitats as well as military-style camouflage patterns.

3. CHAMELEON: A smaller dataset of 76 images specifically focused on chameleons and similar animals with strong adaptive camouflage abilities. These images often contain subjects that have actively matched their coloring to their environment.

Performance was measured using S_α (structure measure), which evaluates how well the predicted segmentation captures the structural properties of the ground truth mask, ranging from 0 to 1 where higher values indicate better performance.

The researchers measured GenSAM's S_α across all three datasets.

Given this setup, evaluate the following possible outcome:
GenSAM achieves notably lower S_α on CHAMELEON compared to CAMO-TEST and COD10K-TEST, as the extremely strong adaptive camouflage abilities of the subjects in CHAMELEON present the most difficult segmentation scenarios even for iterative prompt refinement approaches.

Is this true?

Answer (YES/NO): NO